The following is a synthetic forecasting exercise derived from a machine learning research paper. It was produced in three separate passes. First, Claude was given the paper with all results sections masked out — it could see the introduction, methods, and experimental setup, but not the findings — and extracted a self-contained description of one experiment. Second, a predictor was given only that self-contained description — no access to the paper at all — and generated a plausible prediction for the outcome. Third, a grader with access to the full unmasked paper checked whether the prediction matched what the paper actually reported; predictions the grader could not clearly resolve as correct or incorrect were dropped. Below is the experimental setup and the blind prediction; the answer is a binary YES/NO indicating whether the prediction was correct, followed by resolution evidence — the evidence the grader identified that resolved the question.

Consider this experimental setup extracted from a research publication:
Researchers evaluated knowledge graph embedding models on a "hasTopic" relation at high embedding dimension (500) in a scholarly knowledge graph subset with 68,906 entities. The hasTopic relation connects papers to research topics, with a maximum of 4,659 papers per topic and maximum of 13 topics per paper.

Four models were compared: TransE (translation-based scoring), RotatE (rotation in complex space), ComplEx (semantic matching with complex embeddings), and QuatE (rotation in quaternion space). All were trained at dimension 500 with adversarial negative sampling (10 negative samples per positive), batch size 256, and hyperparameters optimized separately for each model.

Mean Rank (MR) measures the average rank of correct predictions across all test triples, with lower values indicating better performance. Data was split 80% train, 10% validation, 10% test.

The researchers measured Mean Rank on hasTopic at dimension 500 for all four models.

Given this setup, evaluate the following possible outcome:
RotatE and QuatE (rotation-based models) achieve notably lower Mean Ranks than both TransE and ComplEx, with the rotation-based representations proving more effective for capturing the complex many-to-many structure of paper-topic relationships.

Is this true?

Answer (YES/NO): NO